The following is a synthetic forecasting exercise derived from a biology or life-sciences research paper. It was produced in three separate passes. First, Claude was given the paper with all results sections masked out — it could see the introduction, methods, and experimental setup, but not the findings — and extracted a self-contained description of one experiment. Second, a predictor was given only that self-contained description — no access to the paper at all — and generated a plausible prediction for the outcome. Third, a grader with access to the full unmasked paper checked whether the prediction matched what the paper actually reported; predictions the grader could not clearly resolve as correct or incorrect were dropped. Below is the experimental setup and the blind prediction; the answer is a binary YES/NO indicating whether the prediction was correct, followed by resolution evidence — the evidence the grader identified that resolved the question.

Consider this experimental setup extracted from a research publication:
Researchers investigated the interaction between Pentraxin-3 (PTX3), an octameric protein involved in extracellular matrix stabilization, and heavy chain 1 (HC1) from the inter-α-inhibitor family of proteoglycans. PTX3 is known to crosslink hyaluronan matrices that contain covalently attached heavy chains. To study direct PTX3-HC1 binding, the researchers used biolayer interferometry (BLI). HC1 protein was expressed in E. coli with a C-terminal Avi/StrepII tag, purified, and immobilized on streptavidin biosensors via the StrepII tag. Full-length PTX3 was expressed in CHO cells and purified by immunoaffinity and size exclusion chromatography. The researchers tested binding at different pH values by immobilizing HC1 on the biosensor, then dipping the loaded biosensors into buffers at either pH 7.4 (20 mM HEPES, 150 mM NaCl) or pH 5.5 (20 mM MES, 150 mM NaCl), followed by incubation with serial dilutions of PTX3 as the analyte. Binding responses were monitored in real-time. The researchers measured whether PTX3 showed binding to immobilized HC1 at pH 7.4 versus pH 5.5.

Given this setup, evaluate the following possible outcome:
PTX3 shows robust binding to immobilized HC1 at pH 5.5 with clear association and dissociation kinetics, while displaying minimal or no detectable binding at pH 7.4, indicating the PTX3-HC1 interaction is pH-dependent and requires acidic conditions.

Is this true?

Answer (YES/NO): YES